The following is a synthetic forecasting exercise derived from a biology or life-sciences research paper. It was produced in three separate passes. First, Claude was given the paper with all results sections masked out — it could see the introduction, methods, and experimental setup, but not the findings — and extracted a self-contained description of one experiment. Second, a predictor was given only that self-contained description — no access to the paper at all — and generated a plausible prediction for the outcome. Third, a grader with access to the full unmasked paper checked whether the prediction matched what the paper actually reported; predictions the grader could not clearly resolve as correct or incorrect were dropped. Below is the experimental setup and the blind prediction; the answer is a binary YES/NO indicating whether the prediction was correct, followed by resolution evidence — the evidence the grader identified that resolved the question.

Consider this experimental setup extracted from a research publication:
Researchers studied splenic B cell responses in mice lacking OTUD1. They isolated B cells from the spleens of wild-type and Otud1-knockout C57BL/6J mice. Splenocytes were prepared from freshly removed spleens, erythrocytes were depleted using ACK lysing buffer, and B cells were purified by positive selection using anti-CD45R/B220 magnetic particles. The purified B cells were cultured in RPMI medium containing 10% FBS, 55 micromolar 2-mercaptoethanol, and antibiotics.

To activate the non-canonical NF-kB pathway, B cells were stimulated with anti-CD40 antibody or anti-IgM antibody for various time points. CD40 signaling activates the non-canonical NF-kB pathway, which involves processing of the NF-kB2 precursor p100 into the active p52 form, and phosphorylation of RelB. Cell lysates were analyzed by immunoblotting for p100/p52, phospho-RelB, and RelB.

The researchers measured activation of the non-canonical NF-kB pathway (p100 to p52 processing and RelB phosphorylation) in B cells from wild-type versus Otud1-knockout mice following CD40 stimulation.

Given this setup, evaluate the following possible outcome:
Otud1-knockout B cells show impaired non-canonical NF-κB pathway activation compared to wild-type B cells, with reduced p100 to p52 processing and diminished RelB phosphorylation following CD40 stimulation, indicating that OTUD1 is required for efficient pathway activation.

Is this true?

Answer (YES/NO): NO